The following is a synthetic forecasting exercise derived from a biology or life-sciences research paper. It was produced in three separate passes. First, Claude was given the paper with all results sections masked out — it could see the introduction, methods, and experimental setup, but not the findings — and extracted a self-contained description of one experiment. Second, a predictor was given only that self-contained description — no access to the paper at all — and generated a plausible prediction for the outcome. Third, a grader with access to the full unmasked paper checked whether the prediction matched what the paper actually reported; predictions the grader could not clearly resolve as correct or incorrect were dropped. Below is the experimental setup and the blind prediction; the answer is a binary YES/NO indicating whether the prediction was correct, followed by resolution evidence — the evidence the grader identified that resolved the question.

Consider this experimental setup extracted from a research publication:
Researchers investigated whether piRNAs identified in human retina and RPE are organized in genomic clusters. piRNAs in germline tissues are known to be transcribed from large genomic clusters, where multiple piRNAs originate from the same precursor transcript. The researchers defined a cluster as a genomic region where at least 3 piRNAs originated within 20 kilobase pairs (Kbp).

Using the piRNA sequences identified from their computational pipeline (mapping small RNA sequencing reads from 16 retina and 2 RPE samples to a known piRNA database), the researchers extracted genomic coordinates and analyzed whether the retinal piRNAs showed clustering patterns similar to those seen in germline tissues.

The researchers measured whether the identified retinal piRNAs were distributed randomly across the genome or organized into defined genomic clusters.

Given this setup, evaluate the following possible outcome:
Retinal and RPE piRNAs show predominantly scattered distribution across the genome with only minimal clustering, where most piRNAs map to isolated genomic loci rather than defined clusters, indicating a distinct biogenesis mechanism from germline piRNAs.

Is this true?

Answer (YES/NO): NO